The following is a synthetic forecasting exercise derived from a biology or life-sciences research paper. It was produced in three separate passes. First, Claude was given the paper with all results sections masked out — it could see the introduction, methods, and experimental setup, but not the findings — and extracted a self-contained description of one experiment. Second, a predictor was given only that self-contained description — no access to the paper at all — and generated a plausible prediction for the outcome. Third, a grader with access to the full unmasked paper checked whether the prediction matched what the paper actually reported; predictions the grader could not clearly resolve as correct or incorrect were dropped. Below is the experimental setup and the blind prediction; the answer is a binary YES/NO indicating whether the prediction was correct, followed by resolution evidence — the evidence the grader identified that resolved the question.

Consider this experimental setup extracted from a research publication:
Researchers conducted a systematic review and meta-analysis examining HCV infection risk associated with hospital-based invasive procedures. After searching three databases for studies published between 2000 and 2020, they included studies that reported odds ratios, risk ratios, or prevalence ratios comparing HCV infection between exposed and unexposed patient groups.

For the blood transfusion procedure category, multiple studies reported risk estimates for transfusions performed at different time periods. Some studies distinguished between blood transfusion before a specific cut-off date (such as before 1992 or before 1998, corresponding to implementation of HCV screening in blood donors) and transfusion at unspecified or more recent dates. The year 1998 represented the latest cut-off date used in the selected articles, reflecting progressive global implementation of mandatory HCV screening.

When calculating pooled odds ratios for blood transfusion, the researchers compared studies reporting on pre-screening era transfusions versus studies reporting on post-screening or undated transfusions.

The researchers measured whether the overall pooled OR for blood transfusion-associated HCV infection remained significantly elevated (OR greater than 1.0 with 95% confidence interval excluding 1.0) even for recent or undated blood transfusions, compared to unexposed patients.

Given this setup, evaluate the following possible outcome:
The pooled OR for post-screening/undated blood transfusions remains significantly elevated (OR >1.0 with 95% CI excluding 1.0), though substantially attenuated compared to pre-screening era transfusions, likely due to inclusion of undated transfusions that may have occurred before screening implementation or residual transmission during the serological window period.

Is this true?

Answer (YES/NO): YES